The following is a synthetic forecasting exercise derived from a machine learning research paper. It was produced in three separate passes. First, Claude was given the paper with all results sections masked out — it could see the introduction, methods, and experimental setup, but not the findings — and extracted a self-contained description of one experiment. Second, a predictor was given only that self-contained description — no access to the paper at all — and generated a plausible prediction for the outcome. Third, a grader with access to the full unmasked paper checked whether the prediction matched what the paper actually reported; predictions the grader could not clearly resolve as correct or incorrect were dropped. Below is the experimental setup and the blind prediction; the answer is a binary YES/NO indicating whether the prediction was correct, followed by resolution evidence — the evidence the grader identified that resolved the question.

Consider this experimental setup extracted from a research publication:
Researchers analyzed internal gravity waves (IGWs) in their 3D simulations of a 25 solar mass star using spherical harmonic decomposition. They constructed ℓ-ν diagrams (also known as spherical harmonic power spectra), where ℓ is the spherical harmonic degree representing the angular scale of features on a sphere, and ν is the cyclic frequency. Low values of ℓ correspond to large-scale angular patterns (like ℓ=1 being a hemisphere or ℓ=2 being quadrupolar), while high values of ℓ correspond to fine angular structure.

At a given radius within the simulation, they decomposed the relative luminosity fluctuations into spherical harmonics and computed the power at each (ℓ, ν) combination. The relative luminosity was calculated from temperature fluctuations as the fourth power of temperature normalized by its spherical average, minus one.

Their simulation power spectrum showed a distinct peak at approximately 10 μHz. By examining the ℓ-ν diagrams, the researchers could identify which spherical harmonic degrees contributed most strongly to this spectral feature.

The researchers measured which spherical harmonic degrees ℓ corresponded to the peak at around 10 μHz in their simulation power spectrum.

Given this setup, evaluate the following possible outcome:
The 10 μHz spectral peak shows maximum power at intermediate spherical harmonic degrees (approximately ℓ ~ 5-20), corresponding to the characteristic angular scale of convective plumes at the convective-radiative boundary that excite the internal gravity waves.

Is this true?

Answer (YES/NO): NO